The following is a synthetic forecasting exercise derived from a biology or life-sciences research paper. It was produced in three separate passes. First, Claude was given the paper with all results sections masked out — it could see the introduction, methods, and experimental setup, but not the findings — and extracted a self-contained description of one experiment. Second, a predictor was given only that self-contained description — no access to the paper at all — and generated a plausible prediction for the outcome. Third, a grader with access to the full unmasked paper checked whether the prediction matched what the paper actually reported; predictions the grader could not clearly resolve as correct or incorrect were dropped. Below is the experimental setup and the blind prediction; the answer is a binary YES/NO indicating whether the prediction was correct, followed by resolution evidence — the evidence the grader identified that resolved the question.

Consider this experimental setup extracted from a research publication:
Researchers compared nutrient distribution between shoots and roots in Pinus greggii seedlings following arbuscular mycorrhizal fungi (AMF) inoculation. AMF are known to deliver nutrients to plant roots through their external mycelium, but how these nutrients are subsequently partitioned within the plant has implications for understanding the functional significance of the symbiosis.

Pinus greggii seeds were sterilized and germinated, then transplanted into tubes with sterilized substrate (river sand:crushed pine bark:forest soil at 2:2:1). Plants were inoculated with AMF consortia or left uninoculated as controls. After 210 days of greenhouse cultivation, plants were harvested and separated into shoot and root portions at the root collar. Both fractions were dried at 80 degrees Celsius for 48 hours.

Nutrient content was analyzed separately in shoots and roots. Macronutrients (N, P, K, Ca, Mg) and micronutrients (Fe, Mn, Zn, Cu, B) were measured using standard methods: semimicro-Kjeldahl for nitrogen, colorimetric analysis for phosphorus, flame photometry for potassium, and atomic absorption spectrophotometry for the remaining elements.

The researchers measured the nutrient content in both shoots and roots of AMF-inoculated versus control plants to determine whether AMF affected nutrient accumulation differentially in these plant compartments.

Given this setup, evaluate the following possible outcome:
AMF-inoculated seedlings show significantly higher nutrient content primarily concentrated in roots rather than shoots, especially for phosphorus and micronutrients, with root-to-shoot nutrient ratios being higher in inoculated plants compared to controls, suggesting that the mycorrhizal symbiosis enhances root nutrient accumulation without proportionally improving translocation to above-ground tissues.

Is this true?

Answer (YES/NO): NO